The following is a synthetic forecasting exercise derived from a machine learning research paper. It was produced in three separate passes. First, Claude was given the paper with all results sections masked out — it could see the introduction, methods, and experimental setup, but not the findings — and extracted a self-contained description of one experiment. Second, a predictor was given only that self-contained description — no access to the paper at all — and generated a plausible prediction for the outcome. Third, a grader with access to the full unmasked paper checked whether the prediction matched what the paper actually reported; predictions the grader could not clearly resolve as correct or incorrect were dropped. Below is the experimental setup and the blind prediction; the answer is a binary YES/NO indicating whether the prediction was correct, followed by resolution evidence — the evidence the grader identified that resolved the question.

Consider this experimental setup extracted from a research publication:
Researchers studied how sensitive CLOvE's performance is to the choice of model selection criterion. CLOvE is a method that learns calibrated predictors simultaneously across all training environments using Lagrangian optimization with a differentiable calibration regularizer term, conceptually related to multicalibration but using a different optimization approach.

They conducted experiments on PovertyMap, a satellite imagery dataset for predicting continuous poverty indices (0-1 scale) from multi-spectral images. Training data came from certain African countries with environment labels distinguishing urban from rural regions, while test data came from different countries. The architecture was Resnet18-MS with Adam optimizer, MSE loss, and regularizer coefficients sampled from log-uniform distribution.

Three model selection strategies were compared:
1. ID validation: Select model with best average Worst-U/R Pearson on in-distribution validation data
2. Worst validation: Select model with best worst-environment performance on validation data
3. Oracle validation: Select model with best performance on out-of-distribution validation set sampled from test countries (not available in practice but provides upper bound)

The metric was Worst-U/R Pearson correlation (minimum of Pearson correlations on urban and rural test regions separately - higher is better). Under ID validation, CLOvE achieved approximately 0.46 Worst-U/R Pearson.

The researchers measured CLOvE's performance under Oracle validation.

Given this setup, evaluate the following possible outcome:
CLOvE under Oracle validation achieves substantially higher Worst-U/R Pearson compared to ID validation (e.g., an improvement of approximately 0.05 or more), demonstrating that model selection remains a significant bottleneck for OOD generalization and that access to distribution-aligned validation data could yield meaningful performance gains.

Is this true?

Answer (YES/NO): YES